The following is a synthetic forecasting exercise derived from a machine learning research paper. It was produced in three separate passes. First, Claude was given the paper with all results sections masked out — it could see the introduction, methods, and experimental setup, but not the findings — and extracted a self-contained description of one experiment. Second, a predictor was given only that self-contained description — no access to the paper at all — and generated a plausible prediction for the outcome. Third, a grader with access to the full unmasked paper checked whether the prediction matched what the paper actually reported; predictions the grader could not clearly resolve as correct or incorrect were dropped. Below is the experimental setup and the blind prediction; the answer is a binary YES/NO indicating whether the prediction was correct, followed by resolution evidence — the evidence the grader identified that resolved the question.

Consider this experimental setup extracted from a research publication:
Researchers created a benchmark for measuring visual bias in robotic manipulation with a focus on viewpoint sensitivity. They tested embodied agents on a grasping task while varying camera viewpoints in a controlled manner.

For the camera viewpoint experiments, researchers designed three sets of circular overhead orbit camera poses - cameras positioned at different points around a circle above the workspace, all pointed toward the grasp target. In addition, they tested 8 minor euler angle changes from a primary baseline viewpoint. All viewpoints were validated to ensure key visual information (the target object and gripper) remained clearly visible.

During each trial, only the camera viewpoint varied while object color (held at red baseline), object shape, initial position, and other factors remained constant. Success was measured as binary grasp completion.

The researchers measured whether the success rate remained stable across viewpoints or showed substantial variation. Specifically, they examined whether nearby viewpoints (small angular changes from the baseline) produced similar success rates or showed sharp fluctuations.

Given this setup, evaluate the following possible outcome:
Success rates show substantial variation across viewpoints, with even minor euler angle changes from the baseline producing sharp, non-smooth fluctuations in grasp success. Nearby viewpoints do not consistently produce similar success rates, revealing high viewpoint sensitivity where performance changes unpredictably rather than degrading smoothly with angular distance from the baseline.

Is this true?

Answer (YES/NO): YES